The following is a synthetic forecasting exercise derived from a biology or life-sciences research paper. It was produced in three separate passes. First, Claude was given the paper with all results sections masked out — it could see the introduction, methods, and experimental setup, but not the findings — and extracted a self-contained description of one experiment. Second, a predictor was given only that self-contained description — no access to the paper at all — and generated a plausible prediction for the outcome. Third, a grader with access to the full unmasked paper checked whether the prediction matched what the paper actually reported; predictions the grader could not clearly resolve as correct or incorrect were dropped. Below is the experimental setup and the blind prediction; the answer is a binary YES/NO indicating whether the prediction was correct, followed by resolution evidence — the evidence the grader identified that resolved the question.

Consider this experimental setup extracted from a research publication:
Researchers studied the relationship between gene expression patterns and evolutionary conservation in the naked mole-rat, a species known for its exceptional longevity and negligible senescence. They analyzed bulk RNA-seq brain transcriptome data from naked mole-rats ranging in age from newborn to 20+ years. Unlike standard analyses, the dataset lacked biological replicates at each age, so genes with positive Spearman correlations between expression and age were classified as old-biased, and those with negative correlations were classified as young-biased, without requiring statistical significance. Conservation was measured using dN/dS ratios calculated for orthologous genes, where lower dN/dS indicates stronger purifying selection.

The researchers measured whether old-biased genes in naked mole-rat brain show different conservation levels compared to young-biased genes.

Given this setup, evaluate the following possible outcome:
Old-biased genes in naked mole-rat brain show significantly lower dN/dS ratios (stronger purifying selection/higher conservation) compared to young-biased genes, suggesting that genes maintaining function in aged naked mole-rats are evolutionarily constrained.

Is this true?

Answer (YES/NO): NO